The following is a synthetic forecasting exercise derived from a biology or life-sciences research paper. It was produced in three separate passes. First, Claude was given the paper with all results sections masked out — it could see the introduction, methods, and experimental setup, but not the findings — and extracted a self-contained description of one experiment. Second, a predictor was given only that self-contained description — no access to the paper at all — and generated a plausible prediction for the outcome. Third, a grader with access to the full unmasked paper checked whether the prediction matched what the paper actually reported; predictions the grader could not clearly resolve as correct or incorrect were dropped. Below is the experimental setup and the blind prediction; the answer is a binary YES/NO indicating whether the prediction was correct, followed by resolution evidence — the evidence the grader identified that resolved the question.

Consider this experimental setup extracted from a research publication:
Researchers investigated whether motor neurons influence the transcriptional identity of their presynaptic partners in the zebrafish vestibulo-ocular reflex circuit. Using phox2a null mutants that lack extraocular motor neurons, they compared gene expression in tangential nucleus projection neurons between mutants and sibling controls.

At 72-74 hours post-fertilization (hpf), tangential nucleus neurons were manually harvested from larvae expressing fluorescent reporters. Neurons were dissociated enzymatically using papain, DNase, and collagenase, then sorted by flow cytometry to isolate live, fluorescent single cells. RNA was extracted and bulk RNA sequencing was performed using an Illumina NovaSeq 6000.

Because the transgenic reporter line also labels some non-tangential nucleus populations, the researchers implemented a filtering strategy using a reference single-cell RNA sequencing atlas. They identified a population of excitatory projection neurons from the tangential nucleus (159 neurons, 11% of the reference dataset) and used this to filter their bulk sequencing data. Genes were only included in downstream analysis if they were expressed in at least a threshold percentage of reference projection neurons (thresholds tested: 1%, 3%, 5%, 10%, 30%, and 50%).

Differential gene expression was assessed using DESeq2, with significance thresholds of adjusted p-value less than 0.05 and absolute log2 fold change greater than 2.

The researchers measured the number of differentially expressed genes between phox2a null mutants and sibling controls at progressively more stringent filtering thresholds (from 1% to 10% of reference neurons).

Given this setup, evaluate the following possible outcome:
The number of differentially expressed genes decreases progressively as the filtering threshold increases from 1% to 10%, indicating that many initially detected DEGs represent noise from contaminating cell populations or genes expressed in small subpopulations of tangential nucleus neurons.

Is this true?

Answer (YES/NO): YES